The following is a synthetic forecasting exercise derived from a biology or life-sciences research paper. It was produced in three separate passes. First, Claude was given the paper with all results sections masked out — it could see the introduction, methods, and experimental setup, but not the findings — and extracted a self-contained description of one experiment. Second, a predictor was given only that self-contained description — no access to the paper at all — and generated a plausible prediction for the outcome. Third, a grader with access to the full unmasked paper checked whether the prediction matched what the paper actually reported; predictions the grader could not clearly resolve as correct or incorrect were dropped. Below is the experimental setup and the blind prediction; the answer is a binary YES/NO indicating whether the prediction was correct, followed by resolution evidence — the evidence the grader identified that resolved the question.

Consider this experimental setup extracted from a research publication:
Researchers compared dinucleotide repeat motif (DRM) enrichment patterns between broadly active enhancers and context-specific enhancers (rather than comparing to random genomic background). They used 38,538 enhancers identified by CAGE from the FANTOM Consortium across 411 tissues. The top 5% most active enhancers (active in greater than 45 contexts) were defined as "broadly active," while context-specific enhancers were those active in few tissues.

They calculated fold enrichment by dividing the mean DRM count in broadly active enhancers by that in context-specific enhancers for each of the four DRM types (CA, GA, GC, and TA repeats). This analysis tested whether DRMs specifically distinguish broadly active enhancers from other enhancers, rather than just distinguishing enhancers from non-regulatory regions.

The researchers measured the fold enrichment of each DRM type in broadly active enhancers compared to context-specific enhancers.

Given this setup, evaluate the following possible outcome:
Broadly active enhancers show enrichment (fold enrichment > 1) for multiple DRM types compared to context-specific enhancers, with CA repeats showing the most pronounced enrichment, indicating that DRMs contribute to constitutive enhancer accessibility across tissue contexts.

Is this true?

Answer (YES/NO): NO